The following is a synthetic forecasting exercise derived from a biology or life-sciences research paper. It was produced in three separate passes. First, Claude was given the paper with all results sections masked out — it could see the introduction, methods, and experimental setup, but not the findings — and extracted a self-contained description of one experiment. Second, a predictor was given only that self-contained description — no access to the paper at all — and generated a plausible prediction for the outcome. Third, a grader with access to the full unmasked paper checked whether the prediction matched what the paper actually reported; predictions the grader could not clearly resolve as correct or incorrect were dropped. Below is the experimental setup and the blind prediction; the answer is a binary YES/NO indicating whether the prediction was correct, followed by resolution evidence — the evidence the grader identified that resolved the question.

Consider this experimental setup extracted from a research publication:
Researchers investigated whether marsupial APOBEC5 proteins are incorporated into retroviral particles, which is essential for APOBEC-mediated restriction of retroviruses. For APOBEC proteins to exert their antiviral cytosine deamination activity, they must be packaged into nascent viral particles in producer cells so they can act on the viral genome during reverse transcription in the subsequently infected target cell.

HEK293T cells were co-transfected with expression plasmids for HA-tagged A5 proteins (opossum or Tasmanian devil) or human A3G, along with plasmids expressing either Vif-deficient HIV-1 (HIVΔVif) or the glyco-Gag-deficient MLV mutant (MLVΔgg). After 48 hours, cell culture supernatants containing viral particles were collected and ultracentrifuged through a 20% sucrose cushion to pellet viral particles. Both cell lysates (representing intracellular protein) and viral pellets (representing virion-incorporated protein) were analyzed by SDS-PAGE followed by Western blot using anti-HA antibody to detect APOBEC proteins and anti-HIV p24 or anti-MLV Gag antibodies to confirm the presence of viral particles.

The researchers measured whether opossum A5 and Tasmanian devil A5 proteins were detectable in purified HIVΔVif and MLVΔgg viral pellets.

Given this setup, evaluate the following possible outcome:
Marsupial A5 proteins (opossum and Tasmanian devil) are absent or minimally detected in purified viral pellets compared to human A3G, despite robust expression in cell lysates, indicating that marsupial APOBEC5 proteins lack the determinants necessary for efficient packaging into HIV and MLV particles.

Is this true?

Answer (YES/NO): NO